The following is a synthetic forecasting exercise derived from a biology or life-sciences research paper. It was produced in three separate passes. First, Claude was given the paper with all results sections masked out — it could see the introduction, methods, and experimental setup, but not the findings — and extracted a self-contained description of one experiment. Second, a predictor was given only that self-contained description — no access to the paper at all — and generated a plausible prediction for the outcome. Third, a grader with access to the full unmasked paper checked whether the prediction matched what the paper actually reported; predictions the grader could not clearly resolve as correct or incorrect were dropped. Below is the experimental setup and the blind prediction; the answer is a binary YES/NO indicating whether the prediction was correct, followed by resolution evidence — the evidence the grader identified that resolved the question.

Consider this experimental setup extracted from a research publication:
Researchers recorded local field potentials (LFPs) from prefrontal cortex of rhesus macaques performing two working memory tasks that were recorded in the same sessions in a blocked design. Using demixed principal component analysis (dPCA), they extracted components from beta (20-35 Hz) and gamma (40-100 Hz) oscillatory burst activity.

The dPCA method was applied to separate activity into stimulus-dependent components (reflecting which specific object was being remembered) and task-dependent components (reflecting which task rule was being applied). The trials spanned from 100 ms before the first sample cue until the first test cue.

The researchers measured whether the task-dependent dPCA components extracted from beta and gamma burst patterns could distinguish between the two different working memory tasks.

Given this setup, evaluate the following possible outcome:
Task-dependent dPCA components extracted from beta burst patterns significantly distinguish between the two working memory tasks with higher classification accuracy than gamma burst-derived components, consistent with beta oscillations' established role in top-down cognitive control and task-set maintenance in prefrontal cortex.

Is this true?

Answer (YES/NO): NO